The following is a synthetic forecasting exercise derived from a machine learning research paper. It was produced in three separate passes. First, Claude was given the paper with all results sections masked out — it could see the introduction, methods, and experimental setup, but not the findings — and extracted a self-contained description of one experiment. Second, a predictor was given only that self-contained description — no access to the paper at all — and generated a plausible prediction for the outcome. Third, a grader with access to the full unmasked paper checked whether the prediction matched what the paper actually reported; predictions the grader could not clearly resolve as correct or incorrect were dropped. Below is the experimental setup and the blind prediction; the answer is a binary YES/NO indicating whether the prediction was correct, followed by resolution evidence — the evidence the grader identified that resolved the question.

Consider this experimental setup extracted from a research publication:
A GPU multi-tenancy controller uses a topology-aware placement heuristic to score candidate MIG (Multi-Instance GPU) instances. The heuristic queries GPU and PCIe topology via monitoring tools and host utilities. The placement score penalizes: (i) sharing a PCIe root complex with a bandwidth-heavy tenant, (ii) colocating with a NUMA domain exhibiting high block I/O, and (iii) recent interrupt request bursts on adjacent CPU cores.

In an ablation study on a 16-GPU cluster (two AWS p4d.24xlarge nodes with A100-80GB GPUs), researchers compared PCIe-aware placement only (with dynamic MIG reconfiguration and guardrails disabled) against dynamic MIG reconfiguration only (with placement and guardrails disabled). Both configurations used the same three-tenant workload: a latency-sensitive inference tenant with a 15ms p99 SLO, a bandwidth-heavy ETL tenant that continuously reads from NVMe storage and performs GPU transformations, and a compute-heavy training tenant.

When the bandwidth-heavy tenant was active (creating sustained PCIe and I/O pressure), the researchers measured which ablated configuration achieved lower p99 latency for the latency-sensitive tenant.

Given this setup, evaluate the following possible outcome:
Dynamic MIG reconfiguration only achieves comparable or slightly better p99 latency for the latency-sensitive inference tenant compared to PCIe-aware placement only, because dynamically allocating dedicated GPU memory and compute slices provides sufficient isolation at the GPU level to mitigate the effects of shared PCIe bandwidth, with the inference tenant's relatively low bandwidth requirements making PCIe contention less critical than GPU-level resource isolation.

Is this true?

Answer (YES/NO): YES